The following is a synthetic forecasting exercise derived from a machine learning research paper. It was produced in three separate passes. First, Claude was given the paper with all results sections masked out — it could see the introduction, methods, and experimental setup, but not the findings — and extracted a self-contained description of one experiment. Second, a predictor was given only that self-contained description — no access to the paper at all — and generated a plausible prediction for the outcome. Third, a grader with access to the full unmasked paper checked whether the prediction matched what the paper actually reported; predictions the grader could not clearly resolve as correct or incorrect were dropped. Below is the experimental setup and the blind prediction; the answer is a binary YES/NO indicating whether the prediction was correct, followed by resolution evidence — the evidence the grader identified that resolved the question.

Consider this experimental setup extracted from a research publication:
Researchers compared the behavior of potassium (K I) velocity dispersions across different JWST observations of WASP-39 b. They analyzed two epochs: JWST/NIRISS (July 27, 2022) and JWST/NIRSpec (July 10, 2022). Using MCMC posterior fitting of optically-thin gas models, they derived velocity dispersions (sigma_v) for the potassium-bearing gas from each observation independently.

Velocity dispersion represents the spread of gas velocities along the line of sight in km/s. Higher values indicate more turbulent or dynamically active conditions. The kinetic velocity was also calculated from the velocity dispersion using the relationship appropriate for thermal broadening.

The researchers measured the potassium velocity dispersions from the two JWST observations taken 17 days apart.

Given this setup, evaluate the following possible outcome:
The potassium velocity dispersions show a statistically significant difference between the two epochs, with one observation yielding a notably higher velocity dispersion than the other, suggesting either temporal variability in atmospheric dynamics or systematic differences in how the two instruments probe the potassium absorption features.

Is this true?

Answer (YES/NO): YES